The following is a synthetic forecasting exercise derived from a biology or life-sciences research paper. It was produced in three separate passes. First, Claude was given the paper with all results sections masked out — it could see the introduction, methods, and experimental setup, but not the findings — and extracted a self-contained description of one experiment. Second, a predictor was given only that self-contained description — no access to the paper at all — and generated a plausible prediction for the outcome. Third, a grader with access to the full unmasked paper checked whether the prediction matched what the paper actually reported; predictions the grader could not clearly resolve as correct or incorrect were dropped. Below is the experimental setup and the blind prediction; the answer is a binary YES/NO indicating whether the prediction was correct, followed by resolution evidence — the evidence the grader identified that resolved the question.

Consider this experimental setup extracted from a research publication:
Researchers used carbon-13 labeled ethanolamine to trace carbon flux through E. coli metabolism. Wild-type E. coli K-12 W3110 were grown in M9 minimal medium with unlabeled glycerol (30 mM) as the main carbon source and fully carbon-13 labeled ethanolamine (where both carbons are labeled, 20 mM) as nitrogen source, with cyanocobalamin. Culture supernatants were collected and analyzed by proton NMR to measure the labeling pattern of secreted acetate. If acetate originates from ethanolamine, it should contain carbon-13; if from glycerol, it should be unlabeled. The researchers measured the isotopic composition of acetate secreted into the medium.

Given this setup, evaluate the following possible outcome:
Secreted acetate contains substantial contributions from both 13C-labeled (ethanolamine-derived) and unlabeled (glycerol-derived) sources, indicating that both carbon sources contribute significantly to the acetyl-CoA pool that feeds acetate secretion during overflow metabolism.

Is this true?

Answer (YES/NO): YES